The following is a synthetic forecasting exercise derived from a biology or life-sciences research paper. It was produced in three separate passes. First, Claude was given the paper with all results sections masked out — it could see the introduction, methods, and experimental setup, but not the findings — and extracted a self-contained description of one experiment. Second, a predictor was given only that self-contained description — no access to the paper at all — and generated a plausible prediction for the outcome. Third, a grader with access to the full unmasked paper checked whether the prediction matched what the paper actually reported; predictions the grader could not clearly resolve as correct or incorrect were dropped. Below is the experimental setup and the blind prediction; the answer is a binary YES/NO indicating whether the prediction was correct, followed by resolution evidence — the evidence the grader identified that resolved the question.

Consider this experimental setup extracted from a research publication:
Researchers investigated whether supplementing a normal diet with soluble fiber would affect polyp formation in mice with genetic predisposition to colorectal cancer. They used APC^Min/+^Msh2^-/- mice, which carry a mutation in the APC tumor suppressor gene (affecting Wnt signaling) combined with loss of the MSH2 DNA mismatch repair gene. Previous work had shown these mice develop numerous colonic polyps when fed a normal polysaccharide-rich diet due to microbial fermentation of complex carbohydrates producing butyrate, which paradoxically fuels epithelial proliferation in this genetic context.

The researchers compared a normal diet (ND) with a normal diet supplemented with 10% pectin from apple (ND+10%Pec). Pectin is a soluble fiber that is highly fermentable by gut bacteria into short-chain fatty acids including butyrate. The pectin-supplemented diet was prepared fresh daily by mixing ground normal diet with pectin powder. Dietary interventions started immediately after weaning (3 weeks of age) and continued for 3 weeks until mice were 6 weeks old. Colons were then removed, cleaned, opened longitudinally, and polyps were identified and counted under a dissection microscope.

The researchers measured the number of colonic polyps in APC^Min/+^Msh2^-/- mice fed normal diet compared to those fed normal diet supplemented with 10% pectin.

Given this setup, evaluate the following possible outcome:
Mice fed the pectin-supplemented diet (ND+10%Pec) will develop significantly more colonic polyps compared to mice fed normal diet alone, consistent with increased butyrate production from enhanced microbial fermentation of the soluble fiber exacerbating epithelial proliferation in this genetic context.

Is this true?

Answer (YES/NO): NO